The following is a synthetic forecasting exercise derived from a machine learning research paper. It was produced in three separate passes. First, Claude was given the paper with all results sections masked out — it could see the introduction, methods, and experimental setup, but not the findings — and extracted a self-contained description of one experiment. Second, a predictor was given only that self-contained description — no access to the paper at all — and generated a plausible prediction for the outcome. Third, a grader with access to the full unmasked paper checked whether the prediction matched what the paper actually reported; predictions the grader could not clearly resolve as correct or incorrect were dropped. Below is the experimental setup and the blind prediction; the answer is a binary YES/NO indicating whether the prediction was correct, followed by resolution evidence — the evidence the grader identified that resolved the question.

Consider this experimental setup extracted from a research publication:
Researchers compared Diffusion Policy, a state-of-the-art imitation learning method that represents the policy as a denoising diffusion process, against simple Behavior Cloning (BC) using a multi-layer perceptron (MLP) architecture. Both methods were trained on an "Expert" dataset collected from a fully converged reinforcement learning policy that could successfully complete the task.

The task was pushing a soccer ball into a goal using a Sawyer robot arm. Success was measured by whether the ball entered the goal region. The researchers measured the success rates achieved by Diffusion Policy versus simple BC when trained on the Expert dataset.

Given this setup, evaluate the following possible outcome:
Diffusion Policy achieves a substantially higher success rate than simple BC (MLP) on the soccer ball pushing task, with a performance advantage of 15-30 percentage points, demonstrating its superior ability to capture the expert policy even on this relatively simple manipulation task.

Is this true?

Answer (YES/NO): NO